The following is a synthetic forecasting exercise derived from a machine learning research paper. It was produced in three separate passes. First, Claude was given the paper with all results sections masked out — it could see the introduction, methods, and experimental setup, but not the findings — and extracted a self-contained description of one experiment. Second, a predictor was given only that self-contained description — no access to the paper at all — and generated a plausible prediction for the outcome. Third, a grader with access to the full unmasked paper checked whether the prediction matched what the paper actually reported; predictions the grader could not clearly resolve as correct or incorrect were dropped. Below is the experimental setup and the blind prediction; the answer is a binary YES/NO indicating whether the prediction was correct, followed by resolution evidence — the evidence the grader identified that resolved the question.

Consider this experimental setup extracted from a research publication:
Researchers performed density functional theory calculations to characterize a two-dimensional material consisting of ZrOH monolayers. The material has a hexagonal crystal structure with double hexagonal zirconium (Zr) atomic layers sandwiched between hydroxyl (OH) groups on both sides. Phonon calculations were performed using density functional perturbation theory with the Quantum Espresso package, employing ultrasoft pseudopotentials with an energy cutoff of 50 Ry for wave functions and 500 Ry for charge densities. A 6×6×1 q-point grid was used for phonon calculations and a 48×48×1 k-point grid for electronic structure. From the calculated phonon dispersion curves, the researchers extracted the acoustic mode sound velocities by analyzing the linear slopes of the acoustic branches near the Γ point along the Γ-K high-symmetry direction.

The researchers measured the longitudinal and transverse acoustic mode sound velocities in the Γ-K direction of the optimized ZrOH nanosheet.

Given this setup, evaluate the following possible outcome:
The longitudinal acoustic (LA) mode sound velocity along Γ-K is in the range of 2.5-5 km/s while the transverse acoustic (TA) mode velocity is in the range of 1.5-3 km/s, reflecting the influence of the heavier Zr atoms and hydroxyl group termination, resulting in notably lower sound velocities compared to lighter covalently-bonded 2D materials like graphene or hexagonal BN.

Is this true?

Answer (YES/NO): NO